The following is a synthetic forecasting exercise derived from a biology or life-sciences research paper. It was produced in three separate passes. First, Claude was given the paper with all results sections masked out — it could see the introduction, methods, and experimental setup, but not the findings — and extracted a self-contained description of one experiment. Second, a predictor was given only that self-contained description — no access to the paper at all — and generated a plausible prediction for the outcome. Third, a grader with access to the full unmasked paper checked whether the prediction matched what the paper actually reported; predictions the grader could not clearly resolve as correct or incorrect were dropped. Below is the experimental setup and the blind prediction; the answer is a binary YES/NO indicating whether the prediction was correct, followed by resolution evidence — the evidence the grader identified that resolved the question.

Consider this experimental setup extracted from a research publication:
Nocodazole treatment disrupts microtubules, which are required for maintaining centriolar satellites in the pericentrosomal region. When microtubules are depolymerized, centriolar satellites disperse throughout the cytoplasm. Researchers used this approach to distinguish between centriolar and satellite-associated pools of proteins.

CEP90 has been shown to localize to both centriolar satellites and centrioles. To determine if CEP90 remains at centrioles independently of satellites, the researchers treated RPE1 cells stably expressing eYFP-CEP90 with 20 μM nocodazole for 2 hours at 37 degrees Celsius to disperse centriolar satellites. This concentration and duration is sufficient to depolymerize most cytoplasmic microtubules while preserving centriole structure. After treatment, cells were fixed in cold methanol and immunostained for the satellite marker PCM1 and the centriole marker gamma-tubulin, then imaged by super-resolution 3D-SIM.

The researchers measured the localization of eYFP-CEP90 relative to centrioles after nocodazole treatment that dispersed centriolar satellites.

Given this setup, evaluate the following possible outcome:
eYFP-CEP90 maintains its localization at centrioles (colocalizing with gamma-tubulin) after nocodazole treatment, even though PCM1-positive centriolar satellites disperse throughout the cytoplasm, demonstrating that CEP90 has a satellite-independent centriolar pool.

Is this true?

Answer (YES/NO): YES